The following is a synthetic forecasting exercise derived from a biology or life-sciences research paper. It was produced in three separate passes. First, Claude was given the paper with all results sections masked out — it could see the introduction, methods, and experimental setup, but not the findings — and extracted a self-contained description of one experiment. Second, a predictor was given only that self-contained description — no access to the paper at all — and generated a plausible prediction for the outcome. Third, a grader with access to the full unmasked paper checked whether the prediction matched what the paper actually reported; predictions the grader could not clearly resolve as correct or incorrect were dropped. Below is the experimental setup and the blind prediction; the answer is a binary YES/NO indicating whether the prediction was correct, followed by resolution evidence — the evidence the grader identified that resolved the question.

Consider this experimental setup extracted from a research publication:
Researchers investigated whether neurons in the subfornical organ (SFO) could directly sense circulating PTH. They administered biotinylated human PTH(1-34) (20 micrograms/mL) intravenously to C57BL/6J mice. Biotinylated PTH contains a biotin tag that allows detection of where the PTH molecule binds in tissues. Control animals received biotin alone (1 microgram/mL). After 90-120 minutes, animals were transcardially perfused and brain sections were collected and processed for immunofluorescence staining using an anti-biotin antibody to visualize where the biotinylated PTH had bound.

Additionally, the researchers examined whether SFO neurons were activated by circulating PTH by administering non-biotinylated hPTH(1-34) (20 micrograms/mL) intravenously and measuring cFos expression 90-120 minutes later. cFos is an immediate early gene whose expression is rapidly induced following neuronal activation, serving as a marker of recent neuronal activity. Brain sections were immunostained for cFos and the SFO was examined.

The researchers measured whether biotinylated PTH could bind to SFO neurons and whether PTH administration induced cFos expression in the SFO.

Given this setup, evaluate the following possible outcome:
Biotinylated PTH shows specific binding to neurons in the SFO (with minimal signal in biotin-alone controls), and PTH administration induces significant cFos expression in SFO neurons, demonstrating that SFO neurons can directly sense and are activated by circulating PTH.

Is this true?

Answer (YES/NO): YES